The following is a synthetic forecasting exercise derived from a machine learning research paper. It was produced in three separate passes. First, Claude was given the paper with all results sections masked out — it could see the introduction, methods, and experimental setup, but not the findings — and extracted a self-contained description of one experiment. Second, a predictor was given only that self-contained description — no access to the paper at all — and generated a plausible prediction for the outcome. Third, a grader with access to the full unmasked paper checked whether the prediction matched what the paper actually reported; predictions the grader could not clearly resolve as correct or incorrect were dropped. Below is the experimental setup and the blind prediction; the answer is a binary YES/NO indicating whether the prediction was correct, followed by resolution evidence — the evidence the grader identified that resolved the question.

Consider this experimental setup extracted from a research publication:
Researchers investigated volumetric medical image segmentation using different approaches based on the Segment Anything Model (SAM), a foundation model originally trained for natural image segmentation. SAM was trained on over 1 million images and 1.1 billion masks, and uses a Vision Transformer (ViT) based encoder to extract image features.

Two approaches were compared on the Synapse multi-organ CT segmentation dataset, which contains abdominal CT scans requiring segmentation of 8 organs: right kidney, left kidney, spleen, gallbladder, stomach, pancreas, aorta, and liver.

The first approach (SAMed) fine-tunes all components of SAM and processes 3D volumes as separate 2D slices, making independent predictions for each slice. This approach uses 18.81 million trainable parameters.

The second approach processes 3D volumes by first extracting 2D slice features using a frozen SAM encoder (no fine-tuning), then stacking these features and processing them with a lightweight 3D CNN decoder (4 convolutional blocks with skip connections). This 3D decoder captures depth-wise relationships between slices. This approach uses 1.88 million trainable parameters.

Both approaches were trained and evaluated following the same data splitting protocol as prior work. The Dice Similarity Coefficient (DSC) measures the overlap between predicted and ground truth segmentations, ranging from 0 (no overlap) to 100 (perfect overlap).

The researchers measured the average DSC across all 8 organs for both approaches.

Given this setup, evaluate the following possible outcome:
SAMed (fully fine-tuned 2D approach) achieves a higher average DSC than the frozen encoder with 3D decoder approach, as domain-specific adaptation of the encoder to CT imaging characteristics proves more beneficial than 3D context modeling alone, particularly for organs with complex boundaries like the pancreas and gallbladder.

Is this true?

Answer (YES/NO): YES